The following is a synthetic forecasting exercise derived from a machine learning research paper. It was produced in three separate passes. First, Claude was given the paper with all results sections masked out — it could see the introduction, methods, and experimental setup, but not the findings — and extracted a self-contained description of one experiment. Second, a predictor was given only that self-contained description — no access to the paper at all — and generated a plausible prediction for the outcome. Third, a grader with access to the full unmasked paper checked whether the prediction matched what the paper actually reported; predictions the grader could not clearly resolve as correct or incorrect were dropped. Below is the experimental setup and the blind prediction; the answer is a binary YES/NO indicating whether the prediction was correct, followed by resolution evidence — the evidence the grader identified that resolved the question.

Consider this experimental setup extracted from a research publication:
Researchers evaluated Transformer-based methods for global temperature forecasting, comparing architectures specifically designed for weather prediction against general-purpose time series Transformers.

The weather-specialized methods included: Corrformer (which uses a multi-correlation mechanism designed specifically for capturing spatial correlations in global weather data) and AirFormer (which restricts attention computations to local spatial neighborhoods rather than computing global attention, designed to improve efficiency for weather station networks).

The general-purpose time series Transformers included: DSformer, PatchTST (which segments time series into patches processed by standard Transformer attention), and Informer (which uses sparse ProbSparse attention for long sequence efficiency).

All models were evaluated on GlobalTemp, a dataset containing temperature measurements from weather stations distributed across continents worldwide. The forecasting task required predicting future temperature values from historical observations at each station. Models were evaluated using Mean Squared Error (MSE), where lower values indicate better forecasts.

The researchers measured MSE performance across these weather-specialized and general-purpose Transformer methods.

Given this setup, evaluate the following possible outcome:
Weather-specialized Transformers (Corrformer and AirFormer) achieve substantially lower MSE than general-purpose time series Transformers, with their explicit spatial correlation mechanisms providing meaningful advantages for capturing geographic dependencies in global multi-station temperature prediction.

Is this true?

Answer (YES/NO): NO